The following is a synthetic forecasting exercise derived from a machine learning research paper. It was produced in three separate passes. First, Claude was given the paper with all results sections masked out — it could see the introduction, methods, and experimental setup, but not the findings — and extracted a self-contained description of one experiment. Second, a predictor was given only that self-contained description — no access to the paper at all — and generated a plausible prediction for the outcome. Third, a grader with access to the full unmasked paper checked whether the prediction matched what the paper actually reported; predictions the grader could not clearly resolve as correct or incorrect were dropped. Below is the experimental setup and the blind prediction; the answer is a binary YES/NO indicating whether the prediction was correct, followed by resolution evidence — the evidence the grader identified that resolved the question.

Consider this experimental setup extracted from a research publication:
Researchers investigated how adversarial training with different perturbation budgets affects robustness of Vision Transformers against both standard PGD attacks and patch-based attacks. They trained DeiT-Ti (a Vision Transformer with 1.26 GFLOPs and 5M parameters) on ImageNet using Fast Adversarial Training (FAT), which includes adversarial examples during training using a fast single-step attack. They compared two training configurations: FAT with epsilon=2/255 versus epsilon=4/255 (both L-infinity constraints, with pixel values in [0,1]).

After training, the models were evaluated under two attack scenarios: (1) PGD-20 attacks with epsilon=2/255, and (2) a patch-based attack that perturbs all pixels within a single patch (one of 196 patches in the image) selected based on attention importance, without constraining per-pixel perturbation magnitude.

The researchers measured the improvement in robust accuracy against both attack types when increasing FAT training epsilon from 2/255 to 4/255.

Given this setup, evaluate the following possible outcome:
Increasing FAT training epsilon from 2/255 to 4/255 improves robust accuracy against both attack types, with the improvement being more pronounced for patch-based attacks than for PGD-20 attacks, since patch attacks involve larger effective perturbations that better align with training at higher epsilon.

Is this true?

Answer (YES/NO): YES